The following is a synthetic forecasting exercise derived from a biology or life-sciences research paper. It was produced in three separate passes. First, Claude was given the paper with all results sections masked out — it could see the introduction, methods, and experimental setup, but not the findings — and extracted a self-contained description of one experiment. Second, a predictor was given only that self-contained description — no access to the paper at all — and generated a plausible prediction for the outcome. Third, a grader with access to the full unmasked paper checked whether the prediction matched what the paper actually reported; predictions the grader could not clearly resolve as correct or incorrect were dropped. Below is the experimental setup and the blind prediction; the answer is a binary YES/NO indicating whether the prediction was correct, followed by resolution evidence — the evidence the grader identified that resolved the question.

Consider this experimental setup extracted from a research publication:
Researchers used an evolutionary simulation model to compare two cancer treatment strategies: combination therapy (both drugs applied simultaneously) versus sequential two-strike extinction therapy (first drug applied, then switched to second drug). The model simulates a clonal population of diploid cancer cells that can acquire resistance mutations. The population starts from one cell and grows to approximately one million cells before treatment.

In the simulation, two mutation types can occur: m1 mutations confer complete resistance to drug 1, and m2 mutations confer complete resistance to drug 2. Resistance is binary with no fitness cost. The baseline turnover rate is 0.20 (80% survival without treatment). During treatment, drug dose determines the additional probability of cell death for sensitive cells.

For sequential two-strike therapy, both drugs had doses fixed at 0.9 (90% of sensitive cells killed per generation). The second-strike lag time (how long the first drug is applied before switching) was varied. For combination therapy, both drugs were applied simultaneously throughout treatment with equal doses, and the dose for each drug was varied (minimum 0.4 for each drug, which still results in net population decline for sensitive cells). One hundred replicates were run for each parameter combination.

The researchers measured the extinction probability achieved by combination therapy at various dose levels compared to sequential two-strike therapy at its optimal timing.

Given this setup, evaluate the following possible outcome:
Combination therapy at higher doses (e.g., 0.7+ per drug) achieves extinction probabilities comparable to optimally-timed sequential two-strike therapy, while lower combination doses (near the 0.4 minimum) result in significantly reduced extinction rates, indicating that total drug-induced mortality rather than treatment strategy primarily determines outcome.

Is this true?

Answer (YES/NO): NO